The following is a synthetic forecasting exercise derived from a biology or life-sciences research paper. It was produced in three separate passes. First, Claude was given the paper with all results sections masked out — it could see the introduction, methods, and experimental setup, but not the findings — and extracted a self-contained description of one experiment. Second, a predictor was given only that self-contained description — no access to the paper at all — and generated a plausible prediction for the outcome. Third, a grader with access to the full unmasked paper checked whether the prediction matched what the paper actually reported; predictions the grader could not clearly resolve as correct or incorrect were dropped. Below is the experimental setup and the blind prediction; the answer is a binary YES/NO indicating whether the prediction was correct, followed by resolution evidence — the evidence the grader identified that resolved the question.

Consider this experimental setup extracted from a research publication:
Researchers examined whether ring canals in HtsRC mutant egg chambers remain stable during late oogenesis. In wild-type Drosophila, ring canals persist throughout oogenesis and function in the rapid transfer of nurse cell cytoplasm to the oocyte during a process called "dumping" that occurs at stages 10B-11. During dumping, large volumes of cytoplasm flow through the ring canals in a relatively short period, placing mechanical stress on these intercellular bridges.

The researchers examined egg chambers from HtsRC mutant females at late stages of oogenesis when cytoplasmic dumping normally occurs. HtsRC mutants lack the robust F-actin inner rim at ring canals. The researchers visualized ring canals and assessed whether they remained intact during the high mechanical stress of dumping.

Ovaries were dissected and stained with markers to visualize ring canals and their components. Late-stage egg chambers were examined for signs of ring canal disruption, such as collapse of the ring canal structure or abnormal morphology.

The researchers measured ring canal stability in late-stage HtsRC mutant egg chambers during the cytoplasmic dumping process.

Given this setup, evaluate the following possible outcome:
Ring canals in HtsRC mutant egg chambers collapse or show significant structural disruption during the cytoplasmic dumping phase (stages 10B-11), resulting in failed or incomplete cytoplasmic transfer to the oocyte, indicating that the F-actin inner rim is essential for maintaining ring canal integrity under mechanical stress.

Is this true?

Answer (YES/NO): NO